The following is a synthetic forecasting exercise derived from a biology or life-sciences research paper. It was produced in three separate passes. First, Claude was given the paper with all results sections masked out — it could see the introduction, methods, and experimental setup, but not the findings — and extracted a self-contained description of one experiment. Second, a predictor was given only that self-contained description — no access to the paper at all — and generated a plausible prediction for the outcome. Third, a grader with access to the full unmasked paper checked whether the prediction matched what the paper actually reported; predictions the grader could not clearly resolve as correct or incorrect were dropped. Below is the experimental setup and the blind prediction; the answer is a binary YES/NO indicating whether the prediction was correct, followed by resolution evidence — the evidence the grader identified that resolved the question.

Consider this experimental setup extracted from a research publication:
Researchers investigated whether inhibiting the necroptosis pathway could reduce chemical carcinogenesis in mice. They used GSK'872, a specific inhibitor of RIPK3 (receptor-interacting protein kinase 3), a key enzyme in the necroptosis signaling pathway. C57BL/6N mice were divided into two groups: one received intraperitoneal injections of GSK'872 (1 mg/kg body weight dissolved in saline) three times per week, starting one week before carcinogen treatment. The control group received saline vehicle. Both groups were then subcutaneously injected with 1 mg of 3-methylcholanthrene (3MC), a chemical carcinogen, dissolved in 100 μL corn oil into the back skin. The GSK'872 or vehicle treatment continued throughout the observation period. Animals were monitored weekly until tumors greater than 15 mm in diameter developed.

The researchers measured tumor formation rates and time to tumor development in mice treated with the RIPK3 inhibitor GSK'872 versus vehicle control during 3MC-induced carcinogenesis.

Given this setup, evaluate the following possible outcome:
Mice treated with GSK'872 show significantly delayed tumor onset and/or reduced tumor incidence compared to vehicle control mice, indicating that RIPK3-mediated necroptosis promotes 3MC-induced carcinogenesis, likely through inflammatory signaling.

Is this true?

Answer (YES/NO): YES